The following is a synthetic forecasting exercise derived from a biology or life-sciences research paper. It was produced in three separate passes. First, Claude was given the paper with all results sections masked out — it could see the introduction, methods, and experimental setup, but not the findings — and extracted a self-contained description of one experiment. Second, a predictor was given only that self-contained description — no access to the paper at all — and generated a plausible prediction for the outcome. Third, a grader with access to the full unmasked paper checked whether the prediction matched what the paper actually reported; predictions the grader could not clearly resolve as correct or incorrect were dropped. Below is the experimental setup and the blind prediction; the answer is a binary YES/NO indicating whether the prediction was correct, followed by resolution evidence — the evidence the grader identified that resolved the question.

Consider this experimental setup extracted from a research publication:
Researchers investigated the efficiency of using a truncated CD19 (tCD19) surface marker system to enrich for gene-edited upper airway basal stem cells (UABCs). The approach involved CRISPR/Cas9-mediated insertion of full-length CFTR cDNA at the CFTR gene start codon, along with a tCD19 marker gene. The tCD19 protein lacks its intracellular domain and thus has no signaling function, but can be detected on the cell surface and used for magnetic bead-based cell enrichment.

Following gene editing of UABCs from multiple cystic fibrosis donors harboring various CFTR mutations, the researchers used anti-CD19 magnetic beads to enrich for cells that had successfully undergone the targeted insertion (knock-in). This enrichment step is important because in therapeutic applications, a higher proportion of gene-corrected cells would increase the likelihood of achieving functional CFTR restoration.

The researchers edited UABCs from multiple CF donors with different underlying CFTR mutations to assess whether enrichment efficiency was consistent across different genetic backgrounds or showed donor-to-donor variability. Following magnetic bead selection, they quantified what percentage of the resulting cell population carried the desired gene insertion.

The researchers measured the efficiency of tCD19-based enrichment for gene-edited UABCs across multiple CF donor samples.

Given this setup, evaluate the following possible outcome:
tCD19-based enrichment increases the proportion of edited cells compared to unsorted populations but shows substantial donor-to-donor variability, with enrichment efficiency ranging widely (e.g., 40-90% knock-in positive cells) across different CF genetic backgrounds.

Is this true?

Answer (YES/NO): NO